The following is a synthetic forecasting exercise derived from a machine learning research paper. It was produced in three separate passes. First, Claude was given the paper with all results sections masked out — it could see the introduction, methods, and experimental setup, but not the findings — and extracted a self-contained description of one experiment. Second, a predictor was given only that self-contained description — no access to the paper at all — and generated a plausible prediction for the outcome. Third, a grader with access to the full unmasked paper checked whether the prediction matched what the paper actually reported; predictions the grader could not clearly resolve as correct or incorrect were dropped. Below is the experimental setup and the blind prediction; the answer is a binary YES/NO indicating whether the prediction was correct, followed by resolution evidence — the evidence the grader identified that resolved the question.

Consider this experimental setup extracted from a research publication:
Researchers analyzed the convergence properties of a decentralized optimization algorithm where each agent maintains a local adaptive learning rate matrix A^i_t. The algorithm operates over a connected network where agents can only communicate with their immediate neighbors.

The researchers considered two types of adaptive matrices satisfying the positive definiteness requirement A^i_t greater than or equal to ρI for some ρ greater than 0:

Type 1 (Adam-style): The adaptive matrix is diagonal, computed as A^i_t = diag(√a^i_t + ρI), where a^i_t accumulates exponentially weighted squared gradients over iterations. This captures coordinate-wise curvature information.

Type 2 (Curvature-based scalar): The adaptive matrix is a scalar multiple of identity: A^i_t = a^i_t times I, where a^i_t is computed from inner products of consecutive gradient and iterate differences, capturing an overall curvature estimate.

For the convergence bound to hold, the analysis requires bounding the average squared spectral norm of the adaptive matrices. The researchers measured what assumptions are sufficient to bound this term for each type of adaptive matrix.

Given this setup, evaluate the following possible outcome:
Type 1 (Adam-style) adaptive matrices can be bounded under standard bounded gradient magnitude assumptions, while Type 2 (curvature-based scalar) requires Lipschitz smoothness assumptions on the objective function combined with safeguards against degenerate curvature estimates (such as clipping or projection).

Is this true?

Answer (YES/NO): YES